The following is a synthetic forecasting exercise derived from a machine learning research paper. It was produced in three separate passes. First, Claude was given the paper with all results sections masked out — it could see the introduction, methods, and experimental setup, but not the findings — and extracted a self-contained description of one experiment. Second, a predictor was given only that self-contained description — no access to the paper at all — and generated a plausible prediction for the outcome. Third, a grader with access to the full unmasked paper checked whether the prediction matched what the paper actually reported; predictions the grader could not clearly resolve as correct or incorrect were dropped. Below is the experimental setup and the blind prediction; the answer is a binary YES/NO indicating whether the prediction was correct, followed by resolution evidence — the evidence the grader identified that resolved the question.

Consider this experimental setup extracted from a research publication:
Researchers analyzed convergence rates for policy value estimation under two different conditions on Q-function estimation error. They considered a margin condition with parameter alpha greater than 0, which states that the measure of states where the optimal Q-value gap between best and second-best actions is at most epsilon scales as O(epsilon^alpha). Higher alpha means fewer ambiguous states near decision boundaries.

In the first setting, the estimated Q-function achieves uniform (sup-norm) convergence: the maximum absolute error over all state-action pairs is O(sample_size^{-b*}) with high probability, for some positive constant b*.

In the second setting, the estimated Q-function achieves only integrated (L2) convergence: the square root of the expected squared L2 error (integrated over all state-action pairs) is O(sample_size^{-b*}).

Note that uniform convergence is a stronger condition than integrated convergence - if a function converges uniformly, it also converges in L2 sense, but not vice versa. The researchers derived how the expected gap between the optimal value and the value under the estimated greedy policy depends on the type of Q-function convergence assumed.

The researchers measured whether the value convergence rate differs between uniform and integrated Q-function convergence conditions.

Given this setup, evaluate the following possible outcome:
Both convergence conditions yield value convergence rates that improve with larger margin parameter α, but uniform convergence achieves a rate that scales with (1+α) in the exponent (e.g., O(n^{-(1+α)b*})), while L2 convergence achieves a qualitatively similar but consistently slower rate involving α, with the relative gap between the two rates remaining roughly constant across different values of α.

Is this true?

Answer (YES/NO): NO